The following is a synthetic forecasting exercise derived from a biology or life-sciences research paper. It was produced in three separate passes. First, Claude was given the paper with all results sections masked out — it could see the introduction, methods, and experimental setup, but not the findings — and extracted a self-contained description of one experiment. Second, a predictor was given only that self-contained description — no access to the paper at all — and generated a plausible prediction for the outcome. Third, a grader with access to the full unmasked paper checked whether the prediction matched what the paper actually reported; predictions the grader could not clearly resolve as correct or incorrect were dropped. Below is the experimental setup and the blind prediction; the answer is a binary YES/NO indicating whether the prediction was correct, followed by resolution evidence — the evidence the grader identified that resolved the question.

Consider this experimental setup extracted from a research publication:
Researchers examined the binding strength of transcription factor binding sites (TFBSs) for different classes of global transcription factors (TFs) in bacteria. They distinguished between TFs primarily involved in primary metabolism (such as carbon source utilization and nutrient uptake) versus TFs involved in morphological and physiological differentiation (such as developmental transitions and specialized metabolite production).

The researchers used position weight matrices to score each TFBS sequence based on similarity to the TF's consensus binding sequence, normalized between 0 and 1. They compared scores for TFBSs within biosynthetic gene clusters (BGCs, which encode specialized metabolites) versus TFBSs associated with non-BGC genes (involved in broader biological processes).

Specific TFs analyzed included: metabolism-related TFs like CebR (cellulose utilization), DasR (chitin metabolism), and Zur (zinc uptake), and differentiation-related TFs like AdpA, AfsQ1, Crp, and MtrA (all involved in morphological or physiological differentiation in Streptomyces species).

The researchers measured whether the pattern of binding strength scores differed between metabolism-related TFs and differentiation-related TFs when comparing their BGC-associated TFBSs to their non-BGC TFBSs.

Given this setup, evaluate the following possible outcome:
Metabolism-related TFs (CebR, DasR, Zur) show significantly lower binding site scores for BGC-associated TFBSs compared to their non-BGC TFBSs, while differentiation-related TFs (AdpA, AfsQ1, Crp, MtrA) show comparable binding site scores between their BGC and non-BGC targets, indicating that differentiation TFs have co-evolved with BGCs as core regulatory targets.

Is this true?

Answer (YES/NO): YES